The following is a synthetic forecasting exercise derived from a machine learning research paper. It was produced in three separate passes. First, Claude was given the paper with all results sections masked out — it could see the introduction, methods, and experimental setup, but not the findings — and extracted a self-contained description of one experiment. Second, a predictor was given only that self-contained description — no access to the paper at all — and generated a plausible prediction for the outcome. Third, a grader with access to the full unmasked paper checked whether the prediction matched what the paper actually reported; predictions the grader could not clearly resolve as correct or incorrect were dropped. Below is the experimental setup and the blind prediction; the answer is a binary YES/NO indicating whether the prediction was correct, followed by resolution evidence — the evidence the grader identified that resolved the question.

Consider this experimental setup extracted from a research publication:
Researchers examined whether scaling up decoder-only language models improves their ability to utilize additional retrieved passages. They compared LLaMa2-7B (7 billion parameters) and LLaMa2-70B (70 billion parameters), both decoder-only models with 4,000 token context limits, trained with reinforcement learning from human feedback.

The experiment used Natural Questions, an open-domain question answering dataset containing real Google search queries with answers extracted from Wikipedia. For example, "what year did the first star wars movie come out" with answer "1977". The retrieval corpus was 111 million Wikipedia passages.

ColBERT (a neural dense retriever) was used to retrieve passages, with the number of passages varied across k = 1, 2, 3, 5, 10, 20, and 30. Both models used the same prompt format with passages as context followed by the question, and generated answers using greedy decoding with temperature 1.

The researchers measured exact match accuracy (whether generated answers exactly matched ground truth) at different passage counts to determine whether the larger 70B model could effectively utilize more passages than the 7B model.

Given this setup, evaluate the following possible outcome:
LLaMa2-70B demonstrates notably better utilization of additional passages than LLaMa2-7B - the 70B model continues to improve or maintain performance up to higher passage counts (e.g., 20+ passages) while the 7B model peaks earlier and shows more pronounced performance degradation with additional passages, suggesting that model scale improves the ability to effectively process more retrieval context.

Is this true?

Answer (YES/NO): NO